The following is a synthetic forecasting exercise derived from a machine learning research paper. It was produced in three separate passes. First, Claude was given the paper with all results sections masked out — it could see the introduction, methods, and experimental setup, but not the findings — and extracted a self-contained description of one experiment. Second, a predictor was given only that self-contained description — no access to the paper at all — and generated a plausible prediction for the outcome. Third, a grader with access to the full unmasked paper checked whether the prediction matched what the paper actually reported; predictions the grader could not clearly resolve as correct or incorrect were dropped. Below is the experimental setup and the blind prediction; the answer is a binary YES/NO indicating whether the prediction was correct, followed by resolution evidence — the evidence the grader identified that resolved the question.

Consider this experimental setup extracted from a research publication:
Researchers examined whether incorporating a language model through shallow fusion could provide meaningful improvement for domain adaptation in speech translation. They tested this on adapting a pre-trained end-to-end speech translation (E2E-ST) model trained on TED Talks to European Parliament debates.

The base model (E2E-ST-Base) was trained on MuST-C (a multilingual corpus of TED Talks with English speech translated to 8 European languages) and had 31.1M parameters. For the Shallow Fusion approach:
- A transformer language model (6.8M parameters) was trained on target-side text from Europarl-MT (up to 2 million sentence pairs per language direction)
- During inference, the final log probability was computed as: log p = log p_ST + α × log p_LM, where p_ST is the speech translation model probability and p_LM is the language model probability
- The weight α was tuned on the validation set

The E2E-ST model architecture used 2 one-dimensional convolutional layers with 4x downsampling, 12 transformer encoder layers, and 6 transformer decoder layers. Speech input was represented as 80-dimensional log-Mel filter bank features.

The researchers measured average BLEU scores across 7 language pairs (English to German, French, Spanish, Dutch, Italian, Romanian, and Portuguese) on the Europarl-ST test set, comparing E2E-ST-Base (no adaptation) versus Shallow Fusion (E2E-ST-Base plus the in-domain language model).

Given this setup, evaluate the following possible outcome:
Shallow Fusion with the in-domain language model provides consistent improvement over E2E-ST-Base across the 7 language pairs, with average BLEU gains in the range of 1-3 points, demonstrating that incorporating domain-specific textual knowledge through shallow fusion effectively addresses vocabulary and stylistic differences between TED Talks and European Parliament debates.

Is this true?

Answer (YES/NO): NO